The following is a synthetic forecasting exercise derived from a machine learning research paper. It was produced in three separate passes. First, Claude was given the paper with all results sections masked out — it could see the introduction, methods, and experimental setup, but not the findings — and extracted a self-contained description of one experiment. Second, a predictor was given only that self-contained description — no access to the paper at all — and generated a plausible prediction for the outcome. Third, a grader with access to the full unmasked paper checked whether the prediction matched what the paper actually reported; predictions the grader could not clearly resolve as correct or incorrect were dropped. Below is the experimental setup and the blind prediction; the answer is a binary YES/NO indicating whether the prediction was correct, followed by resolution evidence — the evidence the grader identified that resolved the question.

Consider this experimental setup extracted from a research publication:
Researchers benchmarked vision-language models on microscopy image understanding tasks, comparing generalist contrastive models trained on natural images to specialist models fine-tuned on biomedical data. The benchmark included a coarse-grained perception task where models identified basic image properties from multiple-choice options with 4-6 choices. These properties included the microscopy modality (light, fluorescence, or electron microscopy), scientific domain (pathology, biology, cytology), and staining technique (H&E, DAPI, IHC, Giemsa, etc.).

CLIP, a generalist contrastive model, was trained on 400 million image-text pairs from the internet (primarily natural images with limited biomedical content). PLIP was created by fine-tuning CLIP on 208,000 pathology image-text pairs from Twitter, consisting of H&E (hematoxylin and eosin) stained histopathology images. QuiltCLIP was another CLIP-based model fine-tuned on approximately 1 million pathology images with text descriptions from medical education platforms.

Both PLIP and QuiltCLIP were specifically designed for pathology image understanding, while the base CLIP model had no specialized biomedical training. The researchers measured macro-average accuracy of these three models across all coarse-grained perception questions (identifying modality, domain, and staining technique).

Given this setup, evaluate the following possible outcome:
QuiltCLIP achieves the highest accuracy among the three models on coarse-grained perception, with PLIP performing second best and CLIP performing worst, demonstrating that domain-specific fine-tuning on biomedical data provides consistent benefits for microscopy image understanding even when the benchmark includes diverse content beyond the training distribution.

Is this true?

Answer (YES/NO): NO